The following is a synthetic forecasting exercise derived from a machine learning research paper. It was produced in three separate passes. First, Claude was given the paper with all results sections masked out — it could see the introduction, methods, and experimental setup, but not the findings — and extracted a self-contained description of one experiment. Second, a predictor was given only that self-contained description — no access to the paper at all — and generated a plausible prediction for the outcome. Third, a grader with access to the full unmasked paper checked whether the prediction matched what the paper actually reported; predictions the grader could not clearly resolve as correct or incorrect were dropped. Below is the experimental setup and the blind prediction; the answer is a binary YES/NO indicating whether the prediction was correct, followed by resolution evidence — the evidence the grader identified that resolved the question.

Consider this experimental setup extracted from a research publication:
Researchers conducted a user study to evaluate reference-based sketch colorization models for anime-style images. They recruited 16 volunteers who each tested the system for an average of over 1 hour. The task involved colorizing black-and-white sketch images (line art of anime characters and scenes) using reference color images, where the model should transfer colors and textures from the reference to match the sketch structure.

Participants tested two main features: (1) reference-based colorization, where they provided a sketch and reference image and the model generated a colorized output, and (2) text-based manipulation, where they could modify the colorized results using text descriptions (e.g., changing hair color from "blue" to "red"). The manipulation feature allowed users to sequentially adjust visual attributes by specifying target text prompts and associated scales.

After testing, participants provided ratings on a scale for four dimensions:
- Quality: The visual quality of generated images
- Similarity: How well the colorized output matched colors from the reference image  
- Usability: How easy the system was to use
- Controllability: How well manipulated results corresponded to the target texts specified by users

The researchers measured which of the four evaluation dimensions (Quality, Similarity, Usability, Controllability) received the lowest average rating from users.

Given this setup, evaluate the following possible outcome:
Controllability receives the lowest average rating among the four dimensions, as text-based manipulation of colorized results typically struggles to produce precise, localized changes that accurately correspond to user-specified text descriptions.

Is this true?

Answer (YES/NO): NO